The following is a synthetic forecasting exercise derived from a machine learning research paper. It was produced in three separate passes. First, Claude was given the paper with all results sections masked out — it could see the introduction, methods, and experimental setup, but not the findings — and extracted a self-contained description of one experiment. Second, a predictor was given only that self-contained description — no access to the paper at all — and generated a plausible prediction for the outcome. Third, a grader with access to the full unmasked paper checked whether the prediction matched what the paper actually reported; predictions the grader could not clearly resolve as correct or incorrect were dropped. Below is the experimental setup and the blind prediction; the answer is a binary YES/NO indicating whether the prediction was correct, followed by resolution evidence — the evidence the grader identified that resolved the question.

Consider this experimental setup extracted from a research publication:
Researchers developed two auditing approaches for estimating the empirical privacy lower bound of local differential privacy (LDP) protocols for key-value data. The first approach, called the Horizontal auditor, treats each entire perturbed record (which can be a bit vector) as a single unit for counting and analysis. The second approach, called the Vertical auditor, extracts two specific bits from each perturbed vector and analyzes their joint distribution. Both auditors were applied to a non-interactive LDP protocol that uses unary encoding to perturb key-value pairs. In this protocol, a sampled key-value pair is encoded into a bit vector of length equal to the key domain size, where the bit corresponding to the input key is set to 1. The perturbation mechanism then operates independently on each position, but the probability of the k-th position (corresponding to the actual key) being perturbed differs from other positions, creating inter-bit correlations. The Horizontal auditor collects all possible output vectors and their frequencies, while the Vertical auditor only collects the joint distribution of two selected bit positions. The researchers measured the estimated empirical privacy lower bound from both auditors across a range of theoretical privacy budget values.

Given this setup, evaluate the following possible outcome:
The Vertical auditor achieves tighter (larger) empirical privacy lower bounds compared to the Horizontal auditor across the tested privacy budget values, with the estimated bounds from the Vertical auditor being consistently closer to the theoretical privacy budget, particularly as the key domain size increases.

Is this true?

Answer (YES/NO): NO